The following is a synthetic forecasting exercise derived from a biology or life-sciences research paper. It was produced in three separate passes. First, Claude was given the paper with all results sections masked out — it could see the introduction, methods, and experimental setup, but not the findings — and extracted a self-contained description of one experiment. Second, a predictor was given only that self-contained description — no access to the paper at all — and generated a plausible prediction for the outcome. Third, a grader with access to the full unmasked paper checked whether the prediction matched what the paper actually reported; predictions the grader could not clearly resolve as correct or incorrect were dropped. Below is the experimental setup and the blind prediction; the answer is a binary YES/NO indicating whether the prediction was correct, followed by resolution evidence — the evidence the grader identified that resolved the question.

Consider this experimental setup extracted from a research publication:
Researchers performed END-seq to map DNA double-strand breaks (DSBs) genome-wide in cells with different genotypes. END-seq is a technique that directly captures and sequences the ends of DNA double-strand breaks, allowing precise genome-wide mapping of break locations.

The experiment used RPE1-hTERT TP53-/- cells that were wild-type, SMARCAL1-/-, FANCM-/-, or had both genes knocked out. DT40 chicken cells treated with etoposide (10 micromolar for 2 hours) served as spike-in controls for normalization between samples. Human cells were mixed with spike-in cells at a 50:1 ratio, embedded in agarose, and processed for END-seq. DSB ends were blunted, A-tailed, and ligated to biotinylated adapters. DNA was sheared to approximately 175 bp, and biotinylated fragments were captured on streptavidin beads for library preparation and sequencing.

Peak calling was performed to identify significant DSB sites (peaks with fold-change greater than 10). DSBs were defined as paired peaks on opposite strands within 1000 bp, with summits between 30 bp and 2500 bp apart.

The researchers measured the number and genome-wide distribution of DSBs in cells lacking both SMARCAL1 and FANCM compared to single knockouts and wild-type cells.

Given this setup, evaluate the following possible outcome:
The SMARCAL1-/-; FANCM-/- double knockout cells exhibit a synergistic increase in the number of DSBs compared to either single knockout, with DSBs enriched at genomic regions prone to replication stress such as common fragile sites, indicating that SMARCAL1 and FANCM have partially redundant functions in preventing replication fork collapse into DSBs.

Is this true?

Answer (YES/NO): NO